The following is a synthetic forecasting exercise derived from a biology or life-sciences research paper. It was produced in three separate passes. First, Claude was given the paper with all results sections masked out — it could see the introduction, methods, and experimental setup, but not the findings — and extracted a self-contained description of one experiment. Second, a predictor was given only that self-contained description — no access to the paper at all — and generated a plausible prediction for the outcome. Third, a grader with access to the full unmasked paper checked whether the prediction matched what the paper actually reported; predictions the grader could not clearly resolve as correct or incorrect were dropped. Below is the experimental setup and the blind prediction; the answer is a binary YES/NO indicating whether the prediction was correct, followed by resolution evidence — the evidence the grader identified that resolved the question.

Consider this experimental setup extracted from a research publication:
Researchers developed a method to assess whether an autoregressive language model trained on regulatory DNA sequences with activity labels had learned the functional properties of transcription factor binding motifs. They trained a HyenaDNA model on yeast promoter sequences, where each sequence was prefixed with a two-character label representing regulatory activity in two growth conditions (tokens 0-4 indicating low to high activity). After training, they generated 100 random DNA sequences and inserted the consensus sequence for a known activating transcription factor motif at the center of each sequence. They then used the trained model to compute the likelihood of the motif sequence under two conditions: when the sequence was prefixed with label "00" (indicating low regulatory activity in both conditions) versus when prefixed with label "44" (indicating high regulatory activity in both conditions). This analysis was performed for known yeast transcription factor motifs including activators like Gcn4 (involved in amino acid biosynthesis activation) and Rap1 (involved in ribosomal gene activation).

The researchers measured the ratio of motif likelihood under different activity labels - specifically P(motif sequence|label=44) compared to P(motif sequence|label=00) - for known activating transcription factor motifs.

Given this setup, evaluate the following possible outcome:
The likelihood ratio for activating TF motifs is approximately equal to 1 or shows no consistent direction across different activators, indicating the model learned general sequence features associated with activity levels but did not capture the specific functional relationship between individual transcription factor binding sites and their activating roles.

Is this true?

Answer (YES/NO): NO